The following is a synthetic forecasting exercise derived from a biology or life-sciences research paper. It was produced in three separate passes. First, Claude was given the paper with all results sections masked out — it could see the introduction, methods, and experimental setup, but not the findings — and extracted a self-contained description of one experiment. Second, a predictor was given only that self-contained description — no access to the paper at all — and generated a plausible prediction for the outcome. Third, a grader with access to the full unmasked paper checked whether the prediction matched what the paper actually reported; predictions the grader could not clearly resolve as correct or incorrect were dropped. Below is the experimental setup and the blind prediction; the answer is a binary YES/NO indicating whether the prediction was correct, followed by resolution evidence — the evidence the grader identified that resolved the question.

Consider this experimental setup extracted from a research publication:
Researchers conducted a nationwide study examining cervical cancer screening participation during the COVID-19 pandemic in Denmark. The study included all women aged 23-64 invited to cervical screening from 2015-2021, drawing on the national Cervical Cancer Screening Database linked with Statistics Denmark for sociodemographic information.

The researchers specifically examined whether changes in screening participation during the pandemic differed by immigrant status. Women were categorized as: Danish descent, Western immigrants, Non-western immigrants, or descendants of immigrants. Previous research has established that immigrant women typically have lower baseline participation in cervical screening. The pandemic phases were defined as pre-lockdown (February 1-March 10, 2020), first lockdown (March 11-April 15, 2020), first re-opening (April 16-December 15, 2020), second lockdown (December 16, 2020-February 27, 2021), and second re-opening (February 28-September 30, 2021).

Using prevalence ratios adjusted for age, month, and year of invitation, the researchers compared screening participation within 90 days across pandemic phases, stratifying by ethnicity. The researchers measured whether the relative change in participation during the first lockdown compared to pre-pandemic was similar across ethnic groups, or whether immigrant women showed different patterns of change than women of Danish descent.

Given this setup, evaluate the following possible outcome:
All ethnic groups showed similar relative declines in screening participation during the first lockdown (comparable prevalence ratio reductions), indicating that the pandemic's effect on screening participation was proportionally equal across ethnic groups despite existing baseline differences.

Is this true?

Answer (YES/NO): NO